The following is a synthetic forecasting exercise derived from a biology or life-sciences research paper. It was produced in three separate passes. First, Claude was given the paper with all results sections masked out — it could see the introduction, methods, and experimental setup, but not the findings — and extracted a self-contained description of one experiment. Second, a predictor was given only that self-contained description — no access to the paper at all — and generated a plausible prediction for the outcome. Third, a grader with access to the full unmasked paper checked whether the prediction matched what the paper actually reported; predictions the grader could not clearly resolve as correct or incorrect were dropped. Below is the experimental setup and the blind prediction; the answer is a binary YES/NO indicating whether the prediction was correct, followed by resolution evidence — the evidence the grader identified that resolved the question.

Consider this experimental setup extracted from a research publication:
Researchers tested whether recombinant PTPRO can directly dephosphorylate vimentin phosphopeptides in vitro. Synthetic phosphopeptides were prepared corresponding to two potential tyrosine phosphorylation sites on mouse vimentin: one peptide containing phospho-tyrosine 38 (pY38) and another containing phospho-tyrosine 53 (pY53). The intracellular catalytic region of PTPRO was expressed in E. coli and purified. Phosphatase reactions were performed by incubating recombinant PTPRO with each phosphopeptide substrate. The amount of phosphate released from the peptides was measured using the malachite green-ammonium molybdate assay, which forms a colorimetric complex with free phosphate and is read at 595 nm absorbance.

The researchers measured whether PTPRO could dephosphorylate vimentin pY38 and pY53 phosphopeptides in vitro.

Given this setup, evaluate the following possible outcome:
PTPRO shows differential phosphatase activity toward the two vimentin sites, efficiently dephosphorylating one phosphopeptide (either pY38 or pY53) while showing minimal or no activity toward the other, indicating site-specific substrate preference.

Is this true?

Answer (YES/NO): NO